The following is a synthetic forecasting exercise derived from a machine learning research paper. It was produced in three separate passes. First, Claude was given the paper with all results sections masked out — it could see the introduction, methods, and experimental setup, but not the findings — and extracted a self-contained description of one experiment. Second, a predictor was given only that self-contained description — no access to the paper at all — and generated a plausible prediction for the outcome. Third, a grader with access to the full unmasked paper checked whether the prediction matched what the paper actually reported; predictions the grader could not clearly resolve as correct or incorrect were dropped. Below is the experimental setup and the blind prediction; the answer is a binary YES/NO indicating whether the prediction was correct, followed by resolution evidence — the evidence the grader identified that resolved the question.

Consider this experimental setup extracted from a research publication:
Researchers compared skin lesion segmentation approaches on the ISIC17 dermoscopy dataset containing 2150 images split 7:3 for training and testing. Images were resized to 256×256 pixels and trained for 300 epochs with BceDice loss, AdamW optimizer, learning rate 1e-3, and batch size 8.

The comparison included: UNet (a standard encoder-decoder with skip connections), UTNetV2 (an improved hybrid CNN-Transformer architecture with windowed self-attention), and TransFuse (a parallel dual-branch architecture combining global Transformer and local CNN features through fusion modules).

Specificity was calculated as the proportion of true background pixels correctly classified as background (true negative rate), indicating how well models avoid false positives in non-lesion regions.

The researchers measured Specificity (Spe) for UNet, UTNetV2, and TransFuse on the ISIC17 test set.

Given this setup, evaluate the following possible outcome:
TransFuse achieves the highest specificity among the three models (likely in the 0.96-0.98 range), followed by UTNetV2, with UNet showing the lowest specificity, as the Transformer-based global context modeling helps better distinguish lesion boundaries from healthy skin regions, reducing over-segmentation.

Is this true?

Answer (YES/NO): NO